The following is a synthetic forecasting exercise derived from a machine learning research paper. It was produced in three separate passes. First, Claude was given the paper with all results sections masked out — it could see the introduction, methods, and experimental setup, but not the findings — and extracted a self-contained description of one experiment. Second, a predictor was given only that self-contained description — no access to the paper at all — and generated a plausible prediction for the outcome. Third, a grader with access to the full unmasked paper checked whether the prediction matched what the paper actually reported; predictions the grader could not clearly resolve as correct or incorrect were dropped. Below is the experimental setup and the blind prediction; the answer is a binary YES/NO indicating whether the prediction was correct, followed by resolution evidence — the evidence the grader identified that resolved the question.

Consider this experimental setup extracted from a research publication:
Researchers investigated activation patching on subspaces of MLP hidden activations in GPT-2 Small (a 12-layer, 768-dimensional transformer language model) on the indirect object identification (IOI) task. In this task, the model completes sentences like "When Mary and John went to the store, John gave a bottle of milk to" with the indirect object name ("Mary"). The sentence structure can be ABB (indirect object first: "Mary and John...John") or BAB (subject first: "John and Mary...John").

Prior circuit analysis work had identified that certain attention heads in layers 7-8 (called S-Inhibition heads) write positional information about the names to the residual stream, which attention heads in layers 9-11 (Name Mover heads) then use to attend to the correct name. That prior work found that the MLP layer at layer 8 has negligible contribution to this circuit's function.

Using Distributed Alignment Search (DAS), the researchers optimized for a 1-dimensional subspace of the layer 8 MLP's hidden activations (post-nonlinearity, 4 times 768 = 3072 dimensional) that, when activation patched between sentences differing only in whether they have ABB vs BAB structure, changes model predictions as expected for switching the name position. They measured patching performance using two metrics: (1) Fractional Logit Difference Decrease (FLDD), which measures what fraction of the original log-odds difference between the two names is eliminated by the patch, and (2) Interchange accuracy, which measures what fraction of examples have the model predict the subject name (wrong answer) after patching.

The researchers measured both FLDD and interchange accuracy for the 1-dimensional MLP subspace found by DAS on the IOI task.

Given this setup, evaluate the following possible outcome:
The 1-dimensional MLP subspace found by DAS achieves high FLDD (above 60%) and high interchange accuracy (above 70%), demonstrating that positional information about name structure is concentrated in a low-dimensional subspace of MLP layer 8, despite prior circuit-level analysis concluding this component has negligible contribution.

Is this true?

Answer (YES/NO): NO